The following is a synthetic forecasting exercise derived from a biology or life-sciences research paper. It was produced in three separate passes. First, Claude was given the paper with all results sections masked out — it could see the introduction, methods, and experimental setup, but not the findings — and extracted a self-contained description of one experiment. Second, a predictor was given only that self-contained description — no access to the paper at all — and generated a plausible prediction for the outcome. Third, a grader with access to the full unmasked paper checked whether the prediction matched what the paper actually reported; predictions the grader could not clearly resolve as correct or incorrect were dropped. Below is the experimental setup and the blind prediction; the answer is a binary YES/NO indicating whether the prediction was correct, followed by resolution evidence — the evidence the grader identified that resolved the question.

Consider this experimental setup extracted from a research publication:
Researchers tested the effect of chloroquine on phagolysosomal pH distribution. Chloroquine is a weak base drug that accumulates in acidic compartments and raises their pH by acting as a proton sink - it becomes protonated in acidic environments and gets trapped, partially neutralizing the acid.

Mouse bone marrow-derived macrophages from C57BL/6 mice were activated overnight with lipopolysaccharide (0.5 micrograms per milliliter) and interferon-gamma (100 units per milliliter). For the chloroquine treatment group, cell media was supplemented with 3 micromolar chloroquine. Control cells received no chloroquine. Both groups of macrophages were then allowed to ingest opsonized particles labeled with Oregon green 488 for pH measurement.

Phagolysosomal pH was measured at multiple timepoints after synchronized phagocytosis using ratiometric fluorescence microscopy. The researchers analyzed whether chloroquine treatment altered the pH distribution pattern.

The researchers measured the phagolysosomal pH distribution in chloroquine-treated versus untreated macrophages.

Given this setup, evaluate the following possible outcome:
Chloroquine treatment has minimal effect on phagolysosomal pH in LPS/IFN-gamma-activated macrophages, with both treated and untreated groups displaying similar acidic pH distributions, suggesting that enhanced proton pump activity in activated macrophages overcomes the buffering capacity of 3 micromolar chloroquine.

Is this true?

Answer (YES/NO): NO